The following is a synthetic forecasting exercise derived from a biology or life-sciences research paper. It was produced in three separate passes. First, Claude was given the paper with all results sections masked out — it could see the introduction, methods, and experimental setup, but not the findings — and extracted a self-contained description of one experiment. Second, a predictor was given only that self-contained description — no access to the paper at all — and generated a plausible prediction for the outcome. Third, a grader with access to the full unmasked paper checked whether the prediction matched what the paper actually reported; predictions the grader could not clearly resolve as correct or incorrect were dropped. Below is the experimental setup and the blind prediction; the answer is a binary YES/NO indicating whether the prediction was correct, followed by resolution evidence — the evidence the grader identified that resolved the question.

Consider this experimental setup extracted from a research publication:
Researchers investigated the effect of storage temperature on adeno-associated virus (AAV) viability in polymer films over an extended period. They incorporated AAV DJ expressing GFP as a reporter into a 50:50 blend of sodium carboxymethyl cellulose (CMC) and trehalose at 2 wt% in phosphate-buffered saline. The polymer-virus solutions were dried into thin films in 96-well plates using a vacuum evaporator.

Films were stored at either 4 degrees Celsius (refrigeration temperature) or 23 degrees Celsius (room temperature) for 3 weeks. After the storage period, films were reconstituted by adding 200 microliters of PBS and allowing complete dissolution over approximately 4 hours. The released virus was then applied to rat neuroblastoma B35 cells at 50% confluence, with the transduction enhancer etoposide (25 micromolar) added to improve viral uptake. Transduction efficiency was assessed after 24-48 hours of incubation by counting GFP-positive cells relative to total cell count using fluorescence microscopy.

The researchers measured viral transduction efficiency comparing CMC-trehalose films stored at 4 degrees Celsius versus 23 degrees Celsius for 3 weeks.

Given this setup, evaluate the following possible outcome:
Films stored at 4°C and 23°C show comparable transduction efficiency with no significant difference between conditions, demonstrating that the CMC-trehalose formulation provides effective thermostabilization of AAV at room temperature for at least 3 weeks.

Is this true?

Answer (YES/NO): NO